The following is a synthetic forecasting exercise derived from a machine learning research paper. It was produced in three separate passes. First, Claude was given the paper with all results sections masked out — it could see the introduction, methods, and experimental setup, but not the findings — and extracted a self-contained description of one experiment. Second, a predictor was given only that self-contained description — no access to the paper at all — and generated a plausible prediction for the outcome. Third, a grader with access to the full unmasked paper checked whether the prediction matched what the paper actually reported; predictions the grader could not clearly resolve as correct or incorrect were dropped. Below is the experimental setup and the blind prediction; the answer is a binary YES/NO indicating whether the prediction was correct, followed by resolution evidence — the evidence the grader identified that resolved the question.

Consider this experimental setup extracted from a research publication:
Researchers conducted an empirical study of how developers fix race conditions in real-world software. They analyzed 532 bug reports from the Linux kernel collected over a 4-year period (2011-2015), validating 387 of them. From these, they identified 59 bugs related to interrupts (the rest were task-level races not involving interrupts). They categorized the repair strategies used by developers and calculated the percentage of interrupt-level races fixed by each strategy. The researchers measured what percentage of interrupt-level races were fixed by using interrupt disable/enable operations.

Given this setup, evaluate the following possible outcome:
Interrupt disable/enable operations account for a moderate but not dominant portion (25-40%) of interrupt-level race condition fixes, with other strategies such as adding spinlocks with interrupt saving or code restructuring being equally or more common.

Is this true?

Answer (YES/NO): NO